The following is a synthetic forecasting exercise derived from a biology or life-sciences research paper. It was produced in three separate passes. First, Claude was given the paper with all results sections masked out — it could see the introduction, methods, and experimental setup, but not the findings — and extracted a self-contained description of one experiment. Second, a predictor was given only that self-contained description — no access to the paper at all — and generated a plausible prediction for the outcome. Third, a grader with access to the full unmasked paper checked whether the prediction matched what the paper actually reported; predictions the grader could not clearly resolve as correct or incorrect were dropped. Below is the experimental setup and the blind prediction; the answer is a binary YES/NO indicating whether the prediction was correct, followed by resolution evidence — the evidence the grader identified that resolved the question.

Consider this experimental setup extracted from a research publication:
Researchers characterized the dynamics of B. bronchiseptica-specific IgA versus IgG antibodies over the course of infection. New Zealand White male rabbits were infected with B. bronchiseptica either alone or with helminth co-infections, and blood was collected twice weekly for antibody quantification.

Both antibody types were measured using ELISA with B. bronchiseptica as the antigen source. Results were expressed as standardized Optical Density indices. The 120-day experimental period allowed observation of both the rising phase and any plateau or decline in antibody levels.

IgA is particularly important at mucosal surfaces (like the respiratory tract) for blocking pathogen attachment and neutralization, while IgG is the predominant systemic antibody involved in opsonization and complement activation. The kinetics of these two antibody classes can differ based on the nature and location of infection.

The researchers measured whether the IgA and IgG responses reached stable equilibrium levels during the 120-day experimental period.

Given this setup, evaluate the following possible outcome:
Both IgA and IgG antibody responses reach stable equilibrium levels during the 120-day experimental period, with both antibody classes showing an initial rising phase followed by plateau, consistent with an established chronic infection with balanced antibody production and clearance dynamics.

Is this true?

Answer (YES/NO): NO